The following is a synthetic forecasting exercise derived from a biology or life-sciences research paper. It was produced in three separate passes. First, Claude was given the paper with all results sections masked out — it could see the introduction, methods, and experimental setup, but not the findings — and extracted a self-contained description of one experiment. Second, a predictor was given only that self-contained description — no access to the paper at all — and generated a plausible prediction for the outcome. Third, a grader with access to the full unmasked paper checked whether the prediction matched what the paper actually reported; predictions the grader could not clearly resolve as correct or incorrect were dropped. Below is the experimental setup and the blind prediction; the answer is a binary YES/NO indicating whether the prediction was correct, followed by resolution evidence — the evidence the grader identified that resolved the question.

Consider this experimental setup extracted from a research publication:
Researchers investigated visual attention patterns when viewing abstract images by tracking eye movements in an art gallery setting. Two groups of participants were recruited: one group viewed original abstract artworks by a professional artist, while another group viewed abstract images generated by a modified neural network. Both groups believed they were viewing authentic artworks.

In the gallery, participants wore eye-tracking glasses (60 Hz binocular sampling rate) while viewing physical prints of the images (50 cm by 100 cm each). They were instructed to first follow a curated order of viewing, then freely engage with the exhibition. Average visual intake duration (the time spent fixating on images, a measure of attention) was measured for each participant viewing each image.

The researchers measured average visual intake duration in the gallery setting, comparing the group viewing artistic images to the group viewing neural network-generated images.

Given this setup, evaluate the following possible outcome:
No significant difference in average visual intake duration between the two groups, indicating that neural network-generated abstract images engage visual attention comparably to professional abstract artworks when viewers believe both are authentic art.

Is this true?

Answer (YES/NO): NO